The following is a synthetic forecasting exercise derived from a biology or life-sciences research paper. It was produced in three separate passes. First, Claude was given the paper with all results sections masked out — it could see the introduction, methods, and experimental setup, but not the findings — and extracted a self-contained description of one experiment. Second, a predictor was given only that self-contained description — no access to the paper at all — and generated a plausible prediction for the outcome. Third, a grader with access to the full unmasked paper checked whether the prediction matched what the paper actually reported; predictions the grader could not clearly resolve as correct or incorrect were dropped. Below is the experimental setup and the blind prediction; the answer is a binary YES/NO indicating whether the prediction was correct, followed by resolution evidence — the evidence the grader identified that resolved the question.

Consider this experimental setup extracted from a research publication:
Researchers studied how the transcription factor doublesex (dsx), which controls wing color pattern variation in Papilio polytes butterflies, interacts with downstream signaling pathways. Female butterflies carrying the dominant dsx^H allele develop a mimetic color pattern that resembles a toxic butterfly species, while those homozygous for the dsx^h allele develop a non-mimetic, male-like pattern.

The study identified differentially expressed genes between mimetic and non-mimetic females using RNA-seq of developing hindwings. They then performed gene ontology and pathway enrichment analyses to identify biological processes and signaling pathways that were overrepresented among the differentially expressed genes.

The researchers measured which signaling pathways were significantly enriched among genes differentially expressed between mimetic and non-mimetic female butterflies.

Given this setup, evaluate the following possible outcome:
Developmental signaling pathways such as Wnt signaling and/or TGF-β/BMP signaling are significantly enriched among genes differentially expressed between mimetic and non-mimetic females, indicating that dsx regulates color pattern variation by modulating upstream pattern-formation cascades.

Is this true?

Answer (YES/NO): YES